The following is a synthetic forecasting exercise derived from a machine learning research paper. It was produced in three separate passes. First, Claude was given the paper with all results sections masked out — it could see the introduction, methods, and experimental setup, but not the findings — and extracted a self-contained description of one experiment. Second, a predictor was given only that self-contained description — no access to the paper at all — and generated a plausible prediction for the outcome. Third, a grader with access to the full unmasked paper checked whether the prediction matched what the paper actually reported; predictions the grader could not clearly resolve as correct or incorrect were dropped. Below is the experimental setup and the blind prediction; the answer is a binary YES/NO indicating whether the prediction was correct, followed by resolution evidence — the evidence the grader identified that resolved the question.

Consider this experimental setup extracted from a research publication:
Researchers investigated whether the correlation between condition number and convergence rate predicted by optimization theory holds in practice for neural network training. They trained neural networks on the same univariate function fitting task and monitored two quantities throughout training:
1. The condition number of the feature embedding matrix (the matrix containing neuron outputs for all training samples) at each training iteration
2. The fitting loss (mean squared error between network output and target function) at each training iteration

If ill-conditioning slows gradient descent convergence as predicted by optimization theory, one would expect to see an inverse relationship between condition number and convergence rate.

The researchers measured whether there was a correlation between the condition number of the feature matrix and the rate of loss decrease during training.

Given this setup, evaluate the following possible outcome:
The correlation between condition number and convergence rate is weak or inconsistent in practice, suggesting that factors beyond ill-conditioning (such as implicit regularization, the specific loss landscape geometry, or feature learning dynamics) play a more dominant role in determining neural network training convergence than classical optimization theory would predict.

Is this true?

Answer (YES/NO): NO